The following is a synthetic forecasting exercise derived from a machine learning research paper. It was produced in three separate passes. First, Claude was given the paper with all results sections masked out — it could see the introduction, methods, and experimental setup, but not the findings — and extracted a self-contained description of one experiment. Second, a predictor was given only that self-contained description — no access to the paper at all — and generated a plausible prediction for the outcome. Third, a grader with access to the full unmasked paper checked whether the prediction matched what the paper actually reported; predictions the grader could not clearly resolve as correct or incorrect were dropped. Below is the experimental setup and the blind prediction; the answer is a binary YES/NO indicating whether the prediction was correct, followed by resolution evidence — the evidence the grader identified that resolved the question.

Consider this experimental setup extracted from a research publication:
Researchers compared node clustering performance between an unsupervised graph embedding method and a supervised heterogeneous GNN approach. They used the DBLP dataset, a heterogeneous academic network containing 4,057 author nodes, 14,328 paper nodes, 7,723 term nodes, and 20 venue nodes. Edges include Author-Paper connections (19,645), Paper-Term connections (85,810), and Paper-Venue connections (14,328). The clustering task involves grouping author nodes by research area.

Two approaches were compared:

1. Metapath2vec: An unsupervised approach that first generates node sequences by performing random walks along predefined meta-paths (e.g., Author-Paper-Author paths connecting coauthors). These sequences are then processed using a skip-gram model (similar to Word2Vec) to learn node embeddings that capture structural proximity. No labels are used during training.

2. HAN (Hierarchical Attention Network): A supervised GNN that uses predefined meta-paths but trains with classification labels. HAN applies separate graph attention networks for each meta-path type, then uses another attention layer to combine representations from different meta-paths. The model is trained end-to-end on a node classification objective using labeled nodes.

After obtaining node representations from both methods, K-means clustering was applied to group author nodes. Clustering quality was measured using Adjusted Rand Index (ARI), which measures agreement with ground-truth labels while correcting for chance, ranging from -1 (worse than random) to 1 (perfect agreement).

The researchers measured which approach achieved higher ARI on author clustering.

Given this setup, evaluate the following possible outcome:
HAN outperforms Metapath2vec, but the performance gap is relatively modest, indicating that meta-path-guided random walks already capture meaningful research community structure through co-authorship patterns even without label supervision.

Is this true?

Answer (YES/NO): NO